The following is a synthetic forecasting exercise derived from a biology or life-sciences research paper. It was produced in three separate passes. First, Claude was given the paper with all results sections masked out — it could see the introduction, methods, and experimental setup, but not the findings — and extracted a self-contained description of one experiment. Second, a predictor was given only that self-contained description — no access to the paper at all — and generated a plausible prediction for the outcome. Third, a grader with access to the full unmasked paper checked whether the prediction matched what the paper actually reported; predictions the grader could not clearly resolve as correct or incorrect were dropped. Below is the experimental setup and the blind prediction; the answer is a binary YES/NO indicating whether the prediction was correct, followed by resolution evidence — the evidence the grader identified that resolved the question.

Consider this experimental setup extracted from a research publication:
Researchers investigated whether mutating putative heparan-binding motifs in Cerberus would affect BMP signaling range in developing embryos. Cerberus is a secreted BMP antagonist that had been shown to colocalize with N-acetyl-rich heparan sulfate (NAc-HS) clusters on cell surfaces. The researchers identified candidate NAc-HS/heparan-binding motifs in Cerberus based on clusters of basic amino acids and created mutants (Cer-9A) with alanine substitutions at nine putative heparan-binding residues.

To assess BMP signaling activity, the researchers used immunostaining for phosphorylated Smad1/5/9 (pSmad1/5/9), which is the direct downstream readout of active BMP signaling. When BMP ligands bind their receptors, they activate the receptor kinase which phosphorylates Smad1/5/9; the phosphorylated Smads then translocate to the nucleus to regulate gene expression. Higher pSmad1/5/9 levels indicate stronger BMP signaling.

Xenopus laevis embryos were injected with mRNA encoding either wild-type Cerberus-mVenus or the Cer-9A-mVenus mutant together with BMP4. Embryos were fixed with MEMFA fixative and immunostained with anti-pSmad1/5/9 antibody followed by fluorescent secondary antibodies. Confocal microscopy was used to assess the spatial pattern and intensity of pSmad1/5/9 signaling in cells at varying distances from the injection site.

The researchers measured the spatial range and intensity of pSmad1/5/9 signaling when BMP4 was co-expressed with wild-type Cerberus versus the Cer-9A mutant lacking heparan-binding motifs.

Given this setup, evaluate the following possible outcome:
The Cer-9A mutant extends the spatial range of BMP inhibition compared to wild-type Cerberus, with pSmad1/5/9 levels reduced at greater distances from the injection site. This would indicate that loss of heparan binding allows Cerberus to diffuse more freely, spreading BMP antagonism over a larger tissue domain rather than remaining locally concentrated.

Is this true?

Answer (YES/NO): NO